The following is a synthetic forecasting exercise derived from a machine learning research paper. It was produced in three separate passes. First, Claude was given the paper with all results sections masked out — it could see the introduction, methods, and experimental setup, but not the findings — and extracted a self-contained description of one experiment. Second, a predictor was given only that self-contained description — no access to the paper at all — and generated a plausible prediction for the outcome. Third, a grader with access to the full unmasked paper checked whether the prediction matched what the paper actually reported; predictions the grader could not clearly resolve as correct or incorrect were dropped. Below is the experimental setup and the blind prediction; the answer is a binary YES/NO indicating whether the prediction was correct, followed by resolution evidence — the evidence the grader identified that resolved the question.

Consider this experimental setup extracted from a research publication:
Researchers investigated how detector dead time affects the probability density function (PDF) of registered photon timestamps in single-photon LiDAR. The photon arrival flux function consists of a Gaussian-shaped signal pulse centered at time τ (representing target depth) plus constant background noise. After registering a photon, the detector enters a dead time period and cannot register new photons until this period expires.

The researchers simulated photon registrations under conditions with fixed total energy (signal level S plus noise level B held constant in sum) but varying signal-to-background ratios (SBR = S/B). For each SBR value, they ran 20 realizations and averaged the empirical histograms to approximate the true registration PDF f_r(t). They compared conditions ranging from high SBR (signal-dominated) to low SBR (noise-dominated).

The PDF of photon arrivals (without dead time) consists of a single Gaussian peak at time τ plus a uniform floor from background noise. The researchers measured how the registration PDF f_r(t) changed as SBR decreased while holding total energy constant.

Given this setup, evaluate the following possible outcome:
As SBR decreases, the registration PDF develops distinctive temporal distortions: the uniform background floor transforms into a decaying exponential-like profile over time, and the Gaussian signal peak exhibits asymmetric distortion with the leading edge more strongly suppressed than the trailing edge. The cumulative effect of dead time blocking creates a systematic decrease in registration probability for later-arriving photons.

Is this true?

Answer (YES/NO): NO